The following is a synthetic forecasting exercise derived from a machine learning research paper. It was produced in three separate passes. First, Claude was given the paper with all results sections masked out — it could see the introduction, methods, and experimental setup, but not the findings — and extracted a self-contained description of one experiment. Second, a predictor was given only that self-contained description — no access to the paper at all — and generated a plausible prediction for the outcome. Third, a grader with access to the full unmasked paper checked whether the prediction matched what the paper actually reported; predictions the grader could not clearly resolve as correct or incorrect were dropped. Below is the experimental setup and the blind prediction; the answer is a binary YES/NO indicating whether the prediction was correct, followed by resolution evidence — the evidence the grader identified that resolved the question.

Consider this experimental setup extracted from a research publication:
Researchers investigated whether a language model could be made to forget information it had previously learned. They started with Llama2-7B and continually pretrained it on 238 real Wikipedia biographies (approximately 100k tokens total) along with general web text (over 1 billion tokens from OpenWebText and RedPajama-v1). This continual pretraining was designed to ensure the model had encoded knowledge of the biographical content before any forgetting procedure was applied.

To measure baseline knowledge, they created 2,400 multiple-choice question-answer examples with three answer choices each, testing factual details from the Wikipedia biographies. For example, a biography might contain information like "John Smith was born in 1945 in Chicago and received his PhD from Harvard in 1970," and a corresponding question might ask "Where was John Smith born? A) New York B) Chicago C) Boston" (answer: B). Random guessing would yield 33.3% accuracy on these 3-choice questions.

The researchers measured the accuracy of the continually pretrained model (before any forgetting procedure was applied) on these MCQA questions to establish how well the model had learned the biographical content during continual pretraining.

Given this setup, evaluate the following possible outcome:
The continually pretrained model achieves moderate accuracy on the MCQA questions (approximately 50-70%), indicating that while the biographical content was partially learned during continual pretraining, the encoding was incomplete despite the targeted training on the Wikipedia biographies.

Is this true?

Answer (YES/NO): YES